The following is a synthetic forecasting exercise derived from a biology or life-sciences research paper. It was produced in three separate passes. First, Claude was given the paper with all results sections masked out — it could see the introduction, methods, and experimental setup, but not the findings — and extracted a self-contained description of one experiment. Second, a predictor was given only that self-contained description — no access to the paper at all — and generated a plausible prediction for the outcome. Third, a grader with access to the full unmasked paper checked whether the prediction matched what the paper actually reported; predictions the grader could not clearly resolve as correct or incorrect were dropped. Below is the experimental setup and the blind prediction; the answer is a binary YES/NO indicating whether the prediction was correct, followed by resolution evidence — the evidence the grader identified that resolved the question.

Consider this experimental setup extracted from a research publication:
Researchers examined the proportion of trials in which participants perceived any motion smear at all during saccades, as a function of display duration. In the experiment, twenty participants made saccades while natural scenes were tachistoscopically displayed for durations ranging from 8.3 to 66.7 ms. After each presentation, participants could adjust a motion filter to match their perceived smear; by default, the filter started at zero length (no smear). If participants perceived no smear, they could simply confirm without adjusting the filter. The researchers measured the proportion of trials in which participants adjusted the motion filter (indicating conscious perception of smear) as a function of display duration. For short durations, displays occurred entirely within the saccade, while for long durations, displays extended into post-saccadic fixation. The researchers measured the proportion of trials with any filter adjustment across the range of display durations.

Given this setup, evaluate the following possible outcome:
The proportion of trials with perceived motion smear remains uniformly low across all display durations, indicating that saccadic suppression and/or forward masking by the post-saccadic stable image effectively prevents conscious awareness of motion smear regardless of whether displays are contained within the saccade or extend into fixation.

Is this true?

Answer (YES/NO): NO